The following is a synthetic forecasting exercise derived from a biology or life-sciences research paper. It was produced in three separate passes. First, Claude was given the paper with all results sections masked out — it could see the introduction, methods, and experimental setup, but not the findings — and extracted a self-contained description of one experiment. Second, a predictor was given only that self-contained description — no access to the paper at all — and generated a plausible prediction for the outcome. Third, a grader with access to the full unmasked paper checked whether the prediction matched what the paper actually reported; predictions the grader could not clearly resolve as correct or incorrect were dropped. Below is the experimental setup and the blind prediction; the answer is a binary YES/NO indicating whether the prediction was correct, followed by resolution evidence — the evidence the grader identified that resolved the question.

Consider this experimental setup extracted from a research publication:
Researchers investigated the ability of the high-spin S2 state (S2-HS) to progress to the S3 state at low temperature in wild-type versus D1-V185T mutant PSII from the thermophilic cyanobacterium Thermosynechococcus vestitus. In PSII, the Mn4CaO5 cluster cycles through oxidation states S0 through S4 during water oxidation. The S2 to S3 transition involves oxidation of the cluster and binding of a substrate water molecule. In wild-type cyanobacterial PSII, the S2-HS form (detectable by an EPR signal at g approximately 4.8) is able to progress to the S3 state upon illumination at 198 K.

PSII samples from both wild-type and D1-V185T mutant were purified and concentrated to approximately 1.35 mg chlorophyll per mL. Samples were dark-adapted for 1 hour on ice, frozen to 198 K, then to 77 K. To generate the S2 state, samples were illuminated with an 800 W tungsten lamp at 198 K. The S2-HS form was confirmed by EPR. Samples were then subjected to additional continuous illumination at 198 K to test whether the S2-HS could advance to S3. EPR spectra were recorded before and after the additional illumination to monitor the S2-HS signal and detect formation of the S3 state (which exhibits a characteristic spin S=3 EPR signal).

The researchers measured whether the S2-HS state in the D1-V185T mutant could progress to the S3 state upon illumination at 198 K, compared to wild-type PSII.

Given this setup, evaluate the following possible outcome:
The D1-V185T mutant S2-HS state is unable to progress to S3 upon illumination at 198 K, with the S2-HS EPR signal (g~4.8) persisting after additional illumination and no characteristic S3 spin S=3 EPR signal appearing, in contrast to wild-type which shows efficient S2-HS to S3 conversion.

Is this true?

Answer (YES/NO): YES